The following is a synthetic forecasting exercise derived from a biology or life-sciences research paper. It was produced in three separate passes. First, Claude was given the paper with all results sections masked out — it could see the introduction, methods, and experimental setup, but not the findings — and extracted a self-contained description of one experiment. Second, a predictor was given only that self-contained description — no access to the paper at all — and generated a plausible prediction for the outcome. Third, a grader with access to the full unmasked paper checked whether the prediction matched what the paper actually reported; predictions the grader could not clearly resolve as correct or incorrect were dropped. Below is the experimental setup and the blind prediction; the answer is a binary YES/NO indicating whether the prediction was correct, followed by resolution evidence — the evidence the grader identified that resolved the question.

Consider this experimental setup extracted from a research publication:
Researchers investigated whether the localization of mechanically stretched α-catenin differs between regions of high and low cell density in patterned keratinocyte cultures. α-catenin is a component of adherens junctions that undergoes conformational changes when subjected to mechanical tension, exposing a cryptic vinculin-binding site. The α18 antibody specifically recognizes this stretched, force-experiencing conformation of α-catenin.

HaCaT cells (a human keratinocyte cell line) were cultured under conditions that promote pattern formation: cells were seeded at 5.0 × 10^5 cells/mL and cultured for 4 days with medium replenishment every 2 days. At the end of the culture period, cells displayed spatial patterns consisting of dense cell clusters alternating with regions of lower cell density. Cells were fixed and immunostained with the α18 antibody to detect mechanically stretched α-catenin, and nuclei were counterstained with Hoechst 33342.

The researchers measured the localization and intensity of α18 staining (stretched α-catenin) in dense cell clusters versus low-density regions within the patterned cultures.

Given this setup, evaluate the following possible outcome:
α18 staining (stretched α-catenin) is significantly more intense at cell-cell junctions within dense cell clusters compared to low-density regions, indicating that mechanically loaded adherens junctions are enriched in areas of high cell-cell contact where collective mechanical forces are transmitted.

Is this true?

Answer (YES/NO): YES